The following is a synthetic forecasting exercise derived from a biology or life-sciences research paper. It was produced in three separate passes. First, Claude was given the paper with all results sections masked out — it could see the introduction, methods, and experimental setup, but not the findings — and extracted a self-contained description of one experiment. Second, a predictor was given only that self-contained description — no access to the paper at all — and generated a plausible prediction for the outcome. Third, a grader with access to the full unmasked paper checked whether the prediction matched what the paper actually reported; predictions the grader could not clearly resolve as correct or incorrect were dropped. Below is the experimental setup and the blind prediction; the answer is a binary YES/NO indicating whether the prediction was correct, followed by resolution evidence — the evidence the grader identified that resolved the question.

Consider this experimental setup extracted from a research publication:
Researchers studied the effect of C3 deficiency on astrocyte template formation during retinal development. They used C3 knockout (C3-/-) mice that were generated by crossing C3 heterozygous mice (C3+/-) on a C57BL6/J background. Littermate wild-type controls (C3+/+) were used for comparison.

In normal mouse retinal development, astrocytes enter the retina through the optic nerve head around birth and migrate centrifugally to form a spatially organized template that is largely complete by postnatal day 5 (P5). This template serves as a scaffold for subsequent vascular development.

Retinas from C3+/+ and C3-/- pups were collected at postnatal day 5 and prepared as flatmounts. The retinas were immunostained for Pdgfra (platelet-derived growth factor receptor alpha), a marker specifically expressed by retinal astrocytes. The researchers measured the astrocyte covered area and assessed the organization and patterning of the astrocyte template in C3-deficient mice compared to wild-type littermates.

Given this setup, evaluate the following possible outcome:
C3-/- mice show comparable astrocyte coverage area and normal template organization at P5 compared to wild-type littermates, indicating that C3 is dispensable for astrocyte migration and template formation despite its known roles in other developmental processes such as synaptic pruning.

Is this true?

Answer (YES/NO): NO